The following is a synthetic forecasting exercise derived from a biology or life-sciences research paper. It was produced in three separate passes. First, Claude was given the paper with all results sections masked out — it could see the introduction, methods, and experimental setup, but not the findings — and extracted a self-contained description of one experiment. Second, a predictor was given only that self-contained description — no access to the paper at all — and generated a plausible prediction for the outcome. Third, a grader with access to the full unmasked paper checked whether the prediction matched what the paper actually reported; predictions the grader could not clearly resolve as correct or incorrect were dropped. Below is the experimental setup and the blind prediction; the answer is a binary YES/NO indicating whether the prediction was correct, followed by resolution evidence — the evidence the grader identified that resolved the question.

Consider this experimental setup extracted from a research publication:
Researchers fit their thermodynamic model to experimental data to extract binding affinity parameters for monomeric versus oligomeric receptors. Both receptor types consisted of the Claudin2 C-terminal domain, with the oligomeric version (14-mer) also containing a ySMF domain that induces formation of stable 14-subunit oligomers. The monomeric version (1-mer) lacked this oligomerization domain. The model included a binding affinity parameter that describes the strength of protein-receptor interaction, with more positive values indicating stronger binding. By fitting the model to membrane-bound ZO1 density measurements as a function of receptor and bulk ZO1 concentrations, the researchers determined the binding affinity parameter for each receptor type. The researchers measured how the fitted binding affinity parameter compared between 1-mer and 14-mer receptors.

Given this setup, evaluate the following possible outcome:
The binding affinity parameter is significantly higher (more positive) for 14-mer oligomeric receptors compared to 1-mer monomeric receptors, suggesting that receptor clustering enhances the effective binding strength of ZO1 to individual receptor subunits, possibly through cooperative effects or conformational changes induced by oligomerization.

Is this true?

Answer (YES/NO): YES